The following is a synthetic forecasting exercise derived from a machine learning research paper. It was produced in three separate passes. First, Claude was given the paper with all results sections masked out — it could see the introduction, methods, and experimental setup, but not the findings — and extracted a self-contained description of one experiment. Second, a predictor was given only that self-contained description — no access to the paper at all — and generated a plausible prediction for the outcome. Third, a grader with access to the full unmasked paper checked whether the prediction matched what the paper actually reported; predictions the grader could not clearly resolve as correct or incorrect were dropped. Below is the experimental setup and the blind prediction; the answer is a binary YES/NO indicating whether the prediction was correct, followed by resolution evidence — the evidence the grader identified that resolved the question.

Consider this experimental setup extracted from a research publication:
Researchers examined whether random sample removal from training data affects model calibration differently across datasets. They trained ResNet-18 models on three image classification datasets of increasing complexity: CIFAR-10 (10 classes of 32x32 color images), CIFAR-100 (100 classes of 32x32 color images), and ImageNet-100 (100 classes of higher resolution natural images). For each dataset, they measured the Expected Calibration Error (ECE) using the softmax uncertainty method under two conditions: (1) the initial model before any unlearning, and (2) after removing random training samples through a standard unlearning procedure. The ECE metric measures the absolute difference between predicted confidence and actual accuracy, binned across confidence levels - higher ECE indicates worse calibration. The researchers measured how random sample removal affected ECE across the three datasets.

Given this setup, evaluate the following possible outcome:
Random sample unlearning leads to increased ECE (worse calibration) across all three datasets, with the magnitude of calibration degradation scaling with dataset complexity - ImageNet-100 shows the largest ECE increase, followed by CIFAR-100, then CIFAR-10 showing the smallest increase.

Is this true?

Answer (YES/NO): NO